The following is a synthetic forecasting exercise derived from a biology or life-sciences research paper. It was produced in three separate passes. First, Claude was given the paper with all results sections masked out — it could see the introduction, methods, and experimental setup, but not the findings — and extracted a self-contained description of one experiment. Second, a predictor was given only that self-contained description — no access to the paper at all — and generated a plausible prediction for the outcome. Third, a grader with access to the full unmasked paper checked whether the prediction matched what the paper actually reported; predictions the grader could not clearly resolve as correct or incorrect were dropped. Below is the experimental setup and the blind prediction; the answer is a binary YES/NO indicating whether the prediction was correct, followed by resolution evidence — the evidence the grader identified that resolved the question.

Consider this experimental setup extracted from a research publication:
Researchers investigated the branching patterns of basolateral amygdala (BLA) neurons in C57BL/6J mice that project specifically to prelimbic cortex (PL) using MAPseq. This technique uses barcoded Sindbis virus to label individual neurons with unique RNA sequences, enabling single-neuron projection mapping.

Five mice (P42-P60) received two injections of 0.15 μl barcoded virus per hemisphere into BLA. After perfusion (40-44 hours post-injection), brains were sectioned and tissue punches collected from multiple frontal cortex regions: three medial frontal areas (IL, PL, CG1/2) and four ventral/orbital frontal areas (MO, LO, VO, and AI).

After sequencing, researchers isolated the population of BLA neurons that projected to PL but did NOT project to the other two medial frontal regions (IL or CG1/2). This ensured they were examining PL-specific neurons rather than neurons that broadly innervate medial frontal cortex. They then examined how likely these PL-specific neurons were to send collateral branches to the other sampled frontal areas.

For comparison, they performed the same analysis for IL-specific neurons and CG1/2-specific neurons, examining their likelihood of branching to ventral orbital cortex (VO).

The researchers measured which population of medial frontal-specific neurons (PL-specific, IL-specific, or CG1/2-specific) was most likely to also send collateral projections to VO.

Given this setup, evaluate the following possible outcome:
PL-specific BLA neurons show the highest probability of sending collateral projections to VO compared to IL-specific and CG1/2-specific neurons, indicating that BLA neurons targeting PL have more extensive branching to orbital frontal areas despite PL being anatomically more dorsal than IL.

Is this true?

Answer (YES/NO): YES